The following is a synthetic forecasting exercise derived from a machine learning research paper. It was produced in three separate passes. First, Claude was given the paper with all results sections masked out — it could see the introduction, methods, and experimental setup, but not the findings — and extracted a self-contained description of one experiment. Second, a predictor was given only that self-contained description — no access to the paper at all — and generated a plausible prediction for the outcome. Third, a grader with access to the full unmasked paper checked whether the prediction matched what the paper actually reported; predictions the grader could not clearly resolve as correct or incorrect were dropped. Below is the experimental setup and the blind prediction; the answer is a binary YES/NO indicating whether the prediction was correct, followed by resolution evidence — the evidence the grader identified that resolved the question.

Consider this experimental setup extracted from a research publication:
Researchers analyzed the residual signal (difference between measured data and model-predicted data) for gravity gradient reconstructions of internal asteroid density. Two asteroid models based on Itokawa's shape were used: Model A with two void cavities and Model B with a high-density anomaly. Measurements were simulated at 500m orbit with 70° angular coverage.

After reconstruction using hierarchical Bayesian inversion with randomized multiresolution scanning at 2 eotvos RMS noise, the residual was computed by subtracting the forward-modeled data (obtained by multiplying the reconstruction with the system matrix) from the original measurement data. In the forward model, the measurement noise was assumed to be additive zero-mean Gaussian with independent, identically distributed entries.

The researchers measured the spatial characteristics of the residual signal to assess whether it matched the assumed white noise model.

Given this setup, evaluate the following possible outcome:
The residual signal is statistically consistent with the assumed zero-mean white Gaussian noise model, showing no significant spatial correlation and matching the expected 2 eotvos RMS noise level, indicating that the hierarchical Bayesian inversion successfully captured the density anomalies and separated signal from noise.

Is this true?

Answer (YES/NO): NO